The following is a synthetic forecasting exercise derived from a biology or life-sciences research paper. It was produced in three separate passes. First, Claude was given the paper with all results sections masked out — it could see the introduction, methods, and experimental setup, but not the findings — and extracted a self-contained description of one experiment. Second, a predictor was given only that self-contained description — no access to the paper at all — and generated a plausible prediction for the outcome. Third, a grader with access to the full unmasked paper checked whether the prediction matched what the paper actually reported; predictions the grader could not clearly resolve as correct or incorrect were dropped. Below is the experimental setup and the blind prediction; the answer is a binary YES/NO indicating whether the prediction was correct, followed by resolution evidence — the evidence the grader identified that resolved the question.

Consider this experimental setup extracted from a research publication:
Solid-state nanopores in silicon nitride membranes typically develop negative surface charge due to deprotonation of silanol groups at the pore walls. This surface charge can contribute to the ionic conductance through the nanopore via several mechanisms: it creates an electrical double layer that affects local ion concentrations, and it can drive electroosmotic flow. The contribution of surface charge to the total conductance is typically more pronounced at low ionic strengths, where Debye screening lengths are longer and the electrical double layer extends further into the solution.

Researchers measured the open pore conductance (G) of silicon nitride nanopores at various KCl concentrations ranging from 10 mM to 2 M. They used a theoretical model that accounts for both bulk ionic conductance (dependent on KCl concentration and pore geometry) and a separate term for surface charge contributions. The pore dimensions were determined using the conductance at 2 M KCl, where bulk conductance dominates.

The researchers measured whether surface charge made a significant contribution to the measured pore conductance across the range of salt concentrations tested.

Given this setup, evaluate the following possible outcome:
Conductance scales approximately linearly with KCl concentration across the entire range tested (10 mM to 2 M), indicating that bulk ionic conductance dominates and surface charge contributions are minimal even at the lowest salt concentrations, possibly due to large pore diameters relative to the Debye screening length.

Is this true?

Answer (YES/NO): YES